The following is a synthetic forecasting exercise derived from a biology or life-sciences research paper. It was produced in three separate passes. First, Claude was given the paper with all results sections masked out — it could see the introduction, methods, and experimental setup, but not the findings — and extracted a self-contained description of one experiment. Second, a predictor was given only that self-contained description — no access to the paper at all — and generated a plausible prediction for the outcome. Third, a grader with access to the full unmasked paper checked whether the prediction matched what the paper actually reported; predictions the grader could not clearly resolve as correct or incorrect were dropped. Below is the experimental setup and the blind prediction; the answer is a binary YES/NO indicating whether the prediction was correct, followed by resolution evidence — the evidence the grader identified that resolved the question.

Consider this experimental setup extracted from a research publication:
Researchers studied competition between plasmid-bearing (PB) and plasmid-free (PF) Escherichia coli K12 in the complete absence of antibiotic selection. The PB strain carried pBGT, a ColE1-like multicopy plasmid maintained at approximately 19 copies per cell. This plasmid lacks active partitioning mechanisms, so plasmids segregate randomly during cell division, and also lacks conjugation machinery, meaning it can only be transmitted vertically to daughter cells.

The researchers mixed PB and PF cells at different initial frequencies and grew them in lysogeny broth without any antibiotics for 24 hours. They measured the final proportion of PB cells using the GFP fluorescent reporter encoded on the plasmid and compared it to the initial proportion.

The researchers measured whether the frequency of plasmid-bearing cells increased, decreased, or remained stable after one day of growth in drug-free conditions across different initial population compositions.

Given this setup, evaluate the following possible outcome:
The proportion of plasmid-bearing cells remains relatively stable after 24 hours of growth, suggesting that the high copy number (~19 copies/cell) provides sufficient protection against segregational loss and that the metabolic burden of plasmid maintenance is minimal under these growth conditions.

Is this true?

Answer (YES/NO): NO